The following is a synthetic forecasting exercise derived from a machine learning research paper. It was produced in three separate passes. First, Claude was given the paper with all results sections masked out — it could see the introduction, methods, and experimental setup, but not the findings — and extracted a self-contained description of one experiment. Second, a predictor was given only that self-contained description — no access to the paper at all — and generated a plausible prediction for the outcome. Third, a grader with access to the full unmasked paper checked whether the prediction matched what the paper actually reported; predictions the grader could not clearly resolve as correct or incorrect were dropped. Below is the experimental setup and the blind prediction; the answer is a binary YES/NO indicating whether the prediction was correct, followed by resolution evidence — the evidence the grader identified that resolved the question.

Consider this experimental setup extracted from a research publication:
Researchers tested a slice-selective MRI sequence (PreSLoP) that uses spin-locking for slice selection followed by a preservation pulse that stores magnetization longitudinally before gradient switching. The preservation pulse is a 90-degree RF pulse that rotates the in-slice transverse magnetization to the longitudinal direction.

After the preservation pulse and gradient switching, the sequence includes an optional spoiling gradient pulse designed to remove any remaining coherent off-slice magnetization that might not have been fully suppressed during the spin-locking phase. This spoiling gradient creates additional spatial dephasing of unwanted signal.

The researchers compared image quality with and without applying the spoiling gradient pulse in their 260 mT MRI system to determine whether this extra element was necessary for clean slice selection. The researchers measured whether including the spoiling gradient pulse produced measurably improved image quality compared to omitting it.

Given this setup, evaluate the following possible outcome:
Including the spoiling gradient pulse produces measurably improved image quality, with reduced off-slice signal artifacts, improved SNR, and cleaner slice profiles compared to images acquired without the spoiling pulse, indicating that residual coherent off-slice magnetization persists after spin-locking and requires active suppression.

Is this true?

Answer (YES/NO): NO